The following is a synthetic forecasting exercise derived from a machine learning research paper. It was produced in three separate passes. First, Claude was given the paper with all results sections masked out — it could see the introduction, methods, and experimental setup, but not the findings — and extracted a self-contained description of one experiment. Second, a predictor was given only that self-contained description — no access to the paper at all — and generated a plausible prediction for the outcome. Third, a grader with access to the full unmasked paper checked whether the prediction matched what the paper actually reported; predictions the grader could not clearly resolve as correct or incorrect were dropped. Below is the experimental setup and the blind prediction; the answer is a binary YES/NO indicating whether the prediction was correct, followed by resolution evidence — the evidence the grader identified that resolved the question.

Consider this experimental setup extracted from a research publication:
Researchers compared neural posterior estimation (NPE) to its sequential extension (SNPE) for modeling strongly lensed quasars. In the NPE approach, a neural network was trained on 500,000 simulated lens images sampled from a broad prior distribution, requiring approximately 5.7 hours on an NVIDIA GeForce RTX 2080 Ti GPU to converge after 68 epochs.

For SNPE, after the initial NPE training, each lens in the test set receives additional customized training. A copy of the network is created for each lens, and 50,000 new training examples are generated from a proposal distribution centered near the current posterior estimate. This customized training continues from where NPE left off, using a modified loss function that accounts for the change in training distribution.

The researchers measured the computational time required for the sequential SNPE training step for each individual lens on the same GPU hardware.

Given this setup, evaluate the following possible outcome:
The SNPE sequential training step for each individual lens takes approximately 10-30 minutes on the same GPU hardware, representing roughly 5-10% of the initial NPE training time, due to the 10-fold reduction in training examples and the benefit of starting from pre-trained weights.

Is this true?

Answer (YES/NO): NO